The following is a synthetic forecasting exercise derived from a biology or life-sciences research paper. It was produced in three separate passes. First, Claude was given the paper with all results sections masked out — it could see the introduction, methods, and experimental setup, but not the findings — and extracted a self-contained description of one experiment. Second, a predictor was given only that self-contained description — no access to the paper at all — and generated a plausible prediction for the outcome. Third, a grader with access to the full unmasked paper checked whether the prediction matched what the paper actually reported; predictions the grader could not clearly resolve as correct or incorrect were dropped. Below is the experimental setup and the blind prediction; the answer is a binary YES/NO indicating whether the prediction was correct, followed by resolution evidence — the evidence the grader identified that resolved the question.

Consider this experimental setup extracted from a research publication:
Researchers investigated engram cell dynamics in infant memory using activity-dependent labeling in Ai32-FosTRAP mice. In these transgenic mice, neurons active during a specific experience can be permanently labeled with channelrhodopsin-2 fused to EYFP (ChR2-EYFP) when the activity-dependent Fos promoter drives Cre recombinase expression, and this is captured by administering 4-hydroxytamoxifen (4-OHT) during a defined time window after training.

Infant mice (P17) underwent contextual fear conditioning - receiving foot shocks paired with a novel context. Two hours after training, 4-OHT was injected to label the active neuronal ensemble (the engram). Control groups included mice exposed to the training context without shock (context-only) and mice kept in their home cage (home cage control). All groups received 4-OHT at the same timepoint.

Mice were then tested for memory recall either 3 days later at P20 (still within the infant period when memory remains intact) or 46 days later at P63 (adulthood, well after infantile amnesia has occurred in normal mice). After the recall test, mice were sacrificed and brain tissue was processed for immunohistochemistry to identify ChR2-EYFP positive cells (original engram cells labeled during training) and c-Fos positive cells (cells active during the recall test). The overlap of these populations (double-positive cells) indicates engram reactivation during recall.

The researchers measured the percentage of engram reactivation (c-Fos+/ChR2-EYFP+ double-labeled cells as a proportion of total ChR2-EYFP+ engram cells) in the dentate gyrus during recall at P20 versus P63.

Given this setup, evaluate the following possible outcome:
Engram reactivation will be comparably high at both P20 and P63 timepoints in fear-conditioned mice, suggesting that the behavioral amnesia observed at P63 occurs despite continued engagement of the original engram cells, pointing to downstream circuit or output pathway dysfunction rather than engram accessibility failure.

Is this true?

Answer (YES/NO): NO